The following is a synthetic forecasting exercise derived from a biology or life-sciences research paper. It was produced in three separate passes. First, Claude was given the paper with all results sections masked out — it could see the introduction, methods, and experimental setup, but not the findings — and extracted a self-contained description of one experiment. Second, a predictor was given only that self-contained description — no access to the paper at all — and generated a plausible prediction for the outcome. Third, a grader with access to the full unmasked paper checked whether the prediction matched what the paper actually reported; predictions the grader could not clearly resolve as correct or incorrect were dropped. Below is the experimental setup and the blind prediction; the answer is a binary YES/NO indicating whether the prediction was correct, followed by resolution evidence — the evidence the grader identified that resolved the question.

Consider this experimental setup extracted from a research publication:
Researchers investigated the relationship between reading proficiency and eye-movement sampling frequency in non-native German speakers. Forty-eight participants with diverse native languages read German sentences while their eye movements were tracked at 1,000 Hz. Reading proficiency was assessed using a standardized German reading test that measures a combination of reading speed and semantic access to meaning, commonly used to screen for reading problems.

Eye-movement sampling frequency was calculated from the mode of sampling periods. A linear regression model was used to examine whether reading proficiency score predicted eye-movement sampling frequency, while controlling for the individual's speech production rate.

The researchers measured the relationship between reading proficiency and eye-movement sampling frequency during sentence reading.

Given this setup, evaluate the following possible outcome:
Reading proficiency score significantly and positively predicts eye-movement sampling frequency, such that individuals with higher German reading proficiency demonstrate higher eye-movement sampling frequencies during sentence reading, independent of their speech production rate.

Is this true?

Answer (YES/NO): YES